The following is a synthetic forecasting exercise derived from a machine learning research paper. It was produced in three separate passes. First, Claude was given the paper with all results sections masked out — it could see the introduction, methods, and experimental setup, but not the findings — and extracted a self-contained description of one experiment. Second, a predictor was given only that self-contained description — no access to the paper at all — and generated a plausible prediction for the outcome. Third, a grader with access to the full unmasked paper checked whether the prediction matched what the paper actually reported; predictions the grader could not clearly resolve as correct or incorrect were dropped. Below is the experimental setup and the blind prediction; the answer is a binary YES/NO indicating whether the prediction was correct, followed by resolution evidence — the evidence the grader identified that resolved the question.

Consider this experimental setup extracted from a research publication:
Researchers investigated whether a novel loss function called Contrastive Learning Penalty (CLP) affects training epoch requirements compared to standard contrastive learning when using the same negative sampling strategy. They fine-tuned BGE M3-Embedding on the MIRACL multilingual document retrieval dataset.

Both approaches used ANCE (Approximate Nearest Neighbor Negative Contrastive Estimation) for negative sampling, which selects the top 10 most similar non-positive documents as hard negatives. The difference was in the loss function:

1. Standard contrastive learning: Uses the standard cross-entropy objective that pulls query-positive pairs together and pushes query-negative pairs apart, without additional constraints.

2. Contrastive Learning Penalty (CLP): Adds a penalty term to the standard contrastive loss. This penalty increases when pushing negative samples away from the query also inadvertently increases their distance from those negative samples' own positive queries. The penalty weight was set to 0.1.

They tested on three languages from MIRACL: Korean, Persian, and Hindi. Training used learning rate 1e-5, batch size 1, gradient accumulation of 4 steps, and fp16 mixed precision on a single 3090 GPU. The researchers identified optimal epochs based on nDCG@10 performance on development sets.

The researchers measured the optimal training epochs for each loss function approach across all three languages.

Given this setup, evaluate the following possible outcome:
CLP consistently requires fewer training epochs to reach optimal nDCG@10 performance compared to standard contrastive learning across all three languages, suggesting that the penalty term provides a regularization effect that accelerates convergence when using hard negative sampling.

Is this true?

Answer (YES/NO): NO